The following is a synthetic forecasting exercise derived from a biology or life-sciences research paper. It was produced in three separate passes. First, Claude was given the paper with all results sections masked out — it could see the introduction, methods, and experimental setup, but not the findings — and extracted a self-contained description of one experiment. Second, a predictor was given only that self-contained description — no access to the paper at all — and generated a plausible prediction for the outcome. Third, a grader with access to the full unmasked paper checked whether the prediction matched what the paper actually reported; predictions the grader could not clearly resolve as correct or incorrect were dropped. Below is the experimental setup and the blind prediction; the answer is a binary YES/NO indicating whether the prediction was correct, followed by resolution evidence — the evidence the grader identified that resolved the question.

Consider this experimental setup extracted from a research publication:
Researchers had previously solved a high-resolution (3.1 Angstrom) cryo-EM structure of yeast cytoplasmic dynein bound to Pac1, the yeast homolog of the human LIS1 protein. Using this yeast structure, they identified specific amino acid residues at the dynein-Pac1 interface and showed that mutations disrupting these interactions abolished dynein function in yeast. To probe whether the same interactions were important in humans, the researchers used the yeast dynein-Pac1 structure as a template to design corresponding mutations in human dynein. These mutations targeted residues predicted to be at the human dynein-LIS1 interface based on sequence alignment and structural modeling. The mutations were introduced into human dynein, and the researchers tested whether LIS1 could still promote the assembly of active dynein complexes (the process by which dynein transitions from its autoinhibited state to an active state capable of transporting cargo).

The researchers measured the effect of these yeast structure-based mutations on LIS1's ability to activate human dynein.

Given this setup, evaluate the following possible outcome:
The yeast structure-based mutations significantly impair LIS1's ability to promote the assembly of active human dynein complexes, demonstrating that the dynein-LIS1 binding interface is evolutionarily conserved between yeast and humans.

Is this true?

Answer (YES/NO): NO